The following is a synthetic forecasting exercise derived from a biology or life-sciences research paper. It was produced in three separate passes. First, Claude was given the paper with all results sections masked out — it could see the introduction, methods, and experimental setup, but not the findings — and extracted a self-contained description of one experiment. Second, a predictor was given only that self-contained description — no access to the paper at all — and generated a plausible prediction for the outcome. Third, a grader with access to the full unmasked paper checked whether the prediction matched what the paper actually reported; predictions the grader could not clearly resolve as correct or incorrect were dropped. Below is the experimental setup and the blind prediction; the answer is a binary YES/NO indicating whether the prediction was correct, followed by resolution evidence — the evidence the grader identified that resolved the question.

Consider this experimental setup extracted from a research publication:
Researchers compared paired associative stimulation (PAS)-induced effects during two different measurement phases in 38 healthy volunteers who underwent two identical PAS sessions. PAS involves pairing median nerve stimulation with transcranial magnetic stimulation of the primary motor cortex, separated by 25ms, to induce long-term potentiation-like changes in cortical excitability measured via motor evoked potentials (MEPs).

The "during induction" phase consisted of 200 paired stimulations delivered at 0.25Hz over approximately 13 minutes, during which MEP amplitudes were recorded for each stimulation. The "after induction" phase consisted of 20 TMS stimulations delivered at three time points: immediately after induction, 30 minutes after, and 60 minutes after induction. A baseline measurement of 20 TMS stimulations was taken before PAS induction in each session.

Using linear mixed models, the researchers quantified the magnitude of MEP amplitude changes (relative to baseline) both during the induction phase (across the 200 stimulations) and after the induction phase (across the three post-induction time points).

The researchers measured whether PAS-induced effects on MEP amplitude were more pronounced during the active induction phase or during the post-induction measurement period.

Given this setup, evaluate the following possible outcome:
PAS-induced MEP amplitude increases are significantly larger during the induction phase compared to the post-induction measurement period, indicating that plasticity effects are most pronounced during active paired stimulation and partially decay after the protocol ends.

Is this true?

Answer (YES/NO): YES